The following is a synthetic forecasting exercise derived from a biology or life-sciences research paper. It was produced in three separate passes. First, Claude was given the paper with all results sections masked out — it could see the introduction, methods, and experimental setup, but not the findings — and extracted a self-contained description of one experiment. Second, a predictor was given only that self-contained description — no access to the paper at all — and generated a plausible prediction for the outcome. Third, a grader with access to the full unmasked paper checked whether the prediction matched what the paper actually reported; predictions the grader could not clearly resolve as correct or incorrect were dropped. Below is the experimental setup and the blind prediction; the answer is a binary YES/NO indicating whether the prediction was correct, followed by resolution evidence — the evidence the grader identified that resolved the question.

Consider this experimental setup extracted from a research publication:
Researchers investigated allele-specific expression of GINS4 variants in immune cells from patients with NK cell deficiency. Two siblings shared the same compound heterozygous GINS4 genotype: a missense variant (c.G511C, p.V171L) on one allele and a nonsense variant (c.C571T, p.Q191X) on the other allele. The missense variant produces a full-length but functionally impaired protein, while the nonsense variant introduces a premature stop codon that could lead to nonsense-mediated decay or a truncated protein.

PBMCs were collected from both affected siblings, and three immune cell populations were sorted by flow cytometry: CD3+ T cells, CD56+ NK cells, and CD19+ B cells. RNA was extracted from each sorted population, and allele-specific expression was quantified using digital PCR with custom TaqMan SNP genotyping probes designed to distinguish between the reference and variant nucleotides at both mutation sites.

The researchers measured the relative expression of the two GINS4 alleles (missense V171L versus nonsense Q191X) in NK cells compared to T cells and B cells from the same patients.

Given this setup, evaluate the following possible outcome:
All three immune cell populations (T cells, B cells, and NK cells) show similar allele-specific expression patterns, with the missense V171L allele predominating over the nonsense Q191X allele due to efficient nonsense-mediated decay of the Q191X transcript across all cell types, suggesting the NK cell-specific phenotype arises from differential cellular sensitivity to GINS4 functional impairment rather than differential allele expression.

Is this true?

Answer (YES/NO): NO